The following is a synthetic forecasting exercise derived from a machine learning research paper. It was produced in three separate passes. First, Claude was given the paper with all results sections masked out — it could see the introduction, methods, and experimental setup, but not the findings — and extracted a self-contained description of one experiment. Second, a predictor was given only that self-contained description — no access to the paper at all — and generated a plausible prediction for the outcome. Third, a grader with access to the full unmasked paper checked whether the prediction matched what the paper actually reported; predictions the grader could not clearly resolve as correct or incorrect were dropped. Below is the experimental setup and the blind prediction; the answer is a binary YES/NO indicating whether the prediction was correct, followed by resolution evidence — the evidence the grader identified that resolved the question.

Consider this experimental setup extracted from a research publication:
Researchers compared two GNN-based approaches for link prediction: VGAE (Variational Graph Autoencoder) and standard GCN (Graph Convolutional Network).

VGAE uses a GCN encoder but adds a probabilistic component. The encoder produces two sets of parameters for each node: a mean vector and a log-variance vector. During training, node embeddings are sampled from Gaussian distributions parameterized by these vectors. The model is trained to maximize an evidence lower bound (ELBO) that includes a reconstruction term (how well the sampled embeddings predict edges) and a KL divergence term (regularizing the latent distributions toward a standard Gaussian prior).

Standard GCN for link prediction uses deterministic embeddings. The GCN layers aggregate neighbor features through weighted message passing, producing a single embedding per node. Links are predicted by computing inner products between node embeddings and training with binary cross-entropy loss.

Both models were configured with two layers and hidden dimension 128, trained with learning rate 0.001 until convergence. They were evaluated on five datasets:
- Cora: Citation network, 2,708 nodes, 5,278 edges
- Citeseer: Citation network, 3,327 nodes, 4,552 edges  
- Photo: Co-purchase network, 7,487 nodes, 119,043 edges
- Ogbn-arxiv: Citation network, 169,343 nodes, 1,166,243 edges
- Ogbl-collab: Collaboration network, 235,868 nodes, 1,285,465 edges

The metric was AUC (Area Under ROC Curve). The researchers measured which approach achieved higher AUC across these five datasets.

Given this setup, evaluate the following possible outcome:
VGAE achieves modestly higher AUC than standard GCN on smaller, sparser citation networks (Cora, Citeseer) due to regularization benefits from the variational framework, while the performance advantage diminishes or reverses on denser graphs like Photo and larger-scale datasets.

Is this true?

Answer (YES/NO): NO